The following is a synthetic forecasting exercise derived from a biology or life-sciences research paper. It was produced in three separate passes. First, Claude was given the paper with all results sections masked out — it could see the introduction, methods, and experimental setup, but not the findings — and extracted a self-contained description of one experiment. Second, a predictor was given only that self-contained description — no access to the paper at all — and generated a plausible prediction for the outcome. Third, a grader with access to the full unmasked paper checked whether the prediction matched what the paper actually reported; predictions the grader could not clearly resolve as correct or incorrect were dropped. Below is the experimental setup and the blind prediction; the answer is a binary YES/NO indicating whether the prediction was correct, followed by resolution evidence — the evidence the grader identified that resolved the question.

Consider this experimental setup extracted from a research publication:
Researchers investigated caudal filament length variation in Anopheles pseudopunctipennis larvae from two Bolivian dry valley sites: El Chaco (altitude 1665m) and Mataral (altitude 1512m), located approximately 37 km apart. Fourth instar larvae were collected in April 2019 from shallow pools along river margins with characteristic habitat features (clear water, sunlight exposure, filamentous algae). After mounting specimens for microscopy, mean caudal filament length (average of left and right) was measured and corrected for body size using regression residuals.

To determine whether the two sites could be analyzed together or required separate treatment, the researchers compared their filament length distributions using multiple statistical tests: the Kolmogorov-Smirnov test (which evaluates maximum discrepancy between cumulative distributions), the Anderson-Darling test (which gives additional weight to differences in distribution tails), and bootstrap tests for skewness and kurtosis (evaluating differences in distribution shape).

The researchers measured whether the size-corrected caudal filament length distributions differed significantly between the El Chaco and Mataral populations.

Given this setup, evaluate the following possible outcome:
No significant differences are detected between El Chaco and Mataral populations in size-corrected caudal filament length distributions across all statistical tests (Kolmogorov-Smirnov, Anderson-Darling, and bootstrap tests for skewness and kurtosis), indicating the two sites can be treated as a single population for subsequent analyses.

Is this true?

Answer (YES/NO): NO